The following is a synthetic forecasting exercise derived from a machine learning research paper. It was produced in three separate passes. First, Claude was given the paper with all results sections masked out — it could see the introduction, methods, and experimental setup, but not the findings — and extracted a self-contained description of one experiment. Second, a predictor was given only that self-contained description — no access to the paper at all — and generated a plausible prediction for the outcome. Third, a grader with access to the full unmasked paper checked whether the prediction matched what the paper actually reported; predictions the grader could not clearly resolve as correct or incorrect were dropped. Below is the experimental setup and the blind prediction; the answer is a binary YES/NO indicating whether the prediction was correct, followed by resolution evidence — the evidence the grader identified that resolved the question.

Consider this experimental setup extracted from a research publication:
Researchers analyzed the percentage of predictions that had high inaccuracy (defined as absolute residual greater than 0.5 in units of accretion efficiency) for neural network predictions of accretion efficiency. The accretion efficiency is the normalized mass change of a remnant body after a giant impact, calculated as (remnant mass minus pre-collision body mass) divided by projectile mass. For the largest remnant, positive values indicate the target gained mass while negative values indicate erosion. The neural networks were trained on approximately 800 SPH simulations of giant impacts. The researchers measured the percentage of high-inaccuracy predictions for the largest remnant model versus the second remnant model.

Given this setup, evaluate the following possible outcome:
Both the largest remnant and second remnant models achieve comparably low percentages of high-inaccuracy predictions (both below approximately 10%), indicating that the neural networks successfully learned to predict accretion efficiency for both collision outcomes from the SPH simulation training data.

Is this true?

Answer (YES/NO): YES